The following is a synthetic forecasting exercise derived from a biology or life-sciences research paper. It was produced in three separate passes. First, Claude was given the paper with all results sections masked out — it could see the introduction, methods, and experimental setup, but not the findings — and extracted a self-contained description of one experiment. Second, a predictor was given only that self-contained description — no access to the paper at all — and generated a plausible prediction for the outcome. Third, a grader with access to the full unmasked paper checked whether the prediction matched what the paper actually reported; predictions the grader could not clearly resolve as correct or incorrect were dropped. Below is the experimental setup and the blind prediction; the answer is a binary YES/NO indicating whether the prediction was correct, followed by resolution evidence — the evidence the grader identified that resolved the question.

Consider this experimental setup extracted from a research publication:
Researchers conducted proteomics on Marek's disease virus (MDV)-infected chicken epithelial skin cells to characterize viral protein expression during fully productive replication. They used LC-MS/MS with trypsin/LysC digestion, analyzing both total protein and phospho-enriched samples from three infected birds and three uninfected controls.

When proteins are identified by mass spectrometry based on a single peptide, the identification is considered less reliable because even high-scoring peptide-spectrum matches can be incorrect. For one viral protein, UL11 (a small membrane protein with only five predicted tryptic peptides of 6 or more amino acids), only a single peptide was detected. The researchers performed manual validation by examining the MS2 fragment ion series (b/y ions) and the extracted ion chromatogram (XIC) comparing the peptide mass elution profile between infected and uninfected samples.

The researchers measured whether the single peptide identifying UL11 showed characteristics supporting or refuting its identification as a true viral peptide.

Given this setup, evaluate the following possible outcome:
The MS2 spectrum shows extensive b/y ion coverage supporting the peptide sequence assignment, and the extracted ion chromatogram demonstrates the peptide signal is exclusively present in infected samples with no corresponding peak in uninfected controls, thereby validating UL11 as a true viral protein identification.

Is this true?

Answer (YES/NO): YES